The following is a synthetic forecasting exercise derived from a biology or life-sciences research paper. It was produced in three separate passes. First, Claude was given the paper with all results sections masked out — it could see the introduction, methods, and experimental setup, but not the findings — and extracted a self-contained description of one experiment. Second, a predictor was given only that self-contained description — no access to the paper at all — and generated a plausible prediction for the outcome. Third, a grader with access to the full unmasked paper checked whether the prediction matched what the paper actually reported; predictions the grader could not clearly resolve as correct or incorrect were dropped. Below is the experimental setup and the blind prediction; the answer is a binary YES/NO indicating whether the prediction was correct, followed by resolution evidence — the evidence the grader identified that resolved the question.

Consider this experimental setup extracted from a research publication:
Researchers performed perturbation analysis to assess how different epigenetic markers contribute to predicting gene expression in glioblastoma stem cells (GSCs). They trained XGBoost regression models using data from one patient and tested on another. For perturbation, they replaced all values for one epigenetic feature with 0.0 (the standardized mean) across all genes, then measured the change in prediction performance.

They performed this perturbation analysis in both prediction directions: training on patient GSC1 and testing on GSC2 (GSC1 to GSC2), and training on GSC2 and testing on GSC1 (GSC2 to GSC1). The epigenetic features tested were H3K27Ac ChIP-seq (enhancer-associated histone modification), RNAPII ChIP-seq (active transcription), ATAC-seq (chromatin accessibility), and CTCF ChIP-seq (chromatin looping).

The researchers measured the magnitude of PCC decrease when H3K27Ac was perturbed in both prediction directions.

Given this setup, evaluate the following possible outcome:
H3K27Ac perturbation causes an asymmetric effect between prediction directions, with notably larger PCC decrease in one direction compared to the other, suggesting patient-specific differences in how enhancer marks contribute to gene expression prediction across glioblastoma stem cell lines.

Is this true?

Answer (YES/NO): YES